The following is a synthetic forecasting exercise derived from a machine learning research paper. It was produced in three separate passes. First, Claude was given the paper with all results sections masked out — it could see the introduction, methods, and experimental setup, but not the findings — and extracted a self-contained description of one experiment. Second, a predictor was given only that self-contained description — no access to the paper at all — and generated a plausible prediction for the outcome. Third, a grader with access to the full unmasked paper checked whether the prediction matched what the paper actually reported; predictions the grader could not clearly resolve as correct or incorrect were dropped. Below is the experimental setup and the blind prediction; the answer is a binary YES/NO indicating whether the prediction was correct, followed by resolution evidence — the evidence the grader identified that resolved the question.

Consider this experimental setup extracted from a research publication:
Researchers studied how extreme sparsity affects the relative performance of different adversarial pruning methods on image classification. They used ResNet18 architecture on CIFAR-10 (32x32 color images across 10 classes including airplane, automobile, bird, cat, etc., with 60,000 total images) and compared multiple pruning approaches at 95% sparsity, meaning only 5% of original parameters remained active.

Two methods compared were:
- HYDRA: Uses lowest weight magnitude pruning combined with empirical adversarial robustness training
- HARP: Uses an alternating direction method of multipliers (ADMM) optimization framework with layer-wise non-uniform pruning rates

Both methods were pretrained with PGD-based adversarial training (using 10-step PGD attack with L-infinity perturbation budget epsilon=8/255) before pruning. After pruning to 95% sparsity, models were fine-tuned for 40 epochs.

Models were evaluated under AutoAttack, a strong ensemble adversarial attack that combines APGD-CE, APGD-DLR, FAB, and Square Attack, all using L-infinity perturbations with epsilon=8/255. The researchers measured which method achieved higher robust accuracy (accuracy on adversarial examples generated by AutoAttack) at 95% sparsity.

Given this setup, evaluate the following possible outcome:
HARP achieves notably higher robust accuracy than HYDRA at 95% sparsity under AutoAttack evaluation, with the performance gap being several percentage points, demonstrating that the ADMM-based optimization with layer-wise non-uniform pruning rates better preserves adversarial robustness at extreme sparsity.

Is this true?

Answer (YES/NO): YES